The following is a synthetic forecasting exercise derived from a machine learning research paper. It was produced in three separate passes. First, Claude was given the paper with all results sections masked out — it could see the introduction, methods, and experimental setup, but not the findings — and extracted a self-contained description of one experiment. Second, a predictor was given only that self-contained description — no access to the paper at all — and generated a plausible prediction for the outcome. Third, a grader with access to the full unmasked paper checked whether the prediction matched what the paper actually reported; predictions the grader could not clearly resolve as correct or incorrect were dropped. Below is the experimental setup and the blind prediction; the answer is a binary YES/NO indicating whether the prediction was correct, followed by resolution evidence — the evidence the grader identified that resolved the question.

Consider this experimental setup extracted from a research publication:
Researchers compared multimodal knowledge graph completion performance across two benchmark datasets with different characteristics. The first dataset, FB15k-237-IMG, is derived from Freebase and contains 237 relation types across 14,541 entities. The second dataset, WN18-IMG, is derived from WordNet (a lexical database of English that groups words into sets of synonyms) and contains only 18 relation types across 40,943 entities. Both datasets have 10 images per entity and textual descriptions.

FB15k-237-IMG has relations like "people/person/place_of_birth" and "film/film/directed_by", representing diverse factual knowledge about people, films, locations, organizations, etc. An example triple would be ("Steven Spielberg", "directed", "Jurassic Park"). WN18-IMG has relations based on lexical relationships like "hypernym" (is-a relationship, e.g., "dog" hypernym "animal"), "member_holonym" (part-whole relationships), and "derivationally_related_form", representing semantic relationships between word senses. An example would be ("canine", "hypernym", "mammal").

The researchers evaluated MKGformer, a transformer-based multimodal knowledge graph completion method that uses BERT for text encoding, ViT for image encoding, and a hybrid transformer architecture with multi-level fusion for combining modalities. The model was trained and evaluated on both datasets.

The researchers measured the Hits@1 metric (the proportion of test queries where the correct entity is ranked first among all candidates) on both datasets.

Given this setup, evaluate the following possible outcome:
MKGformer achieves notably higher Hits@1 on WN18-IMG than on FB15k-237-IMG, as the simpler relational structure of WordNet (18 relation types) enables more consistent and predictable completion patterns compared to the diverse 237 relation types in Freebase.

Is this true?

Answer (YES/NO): YES